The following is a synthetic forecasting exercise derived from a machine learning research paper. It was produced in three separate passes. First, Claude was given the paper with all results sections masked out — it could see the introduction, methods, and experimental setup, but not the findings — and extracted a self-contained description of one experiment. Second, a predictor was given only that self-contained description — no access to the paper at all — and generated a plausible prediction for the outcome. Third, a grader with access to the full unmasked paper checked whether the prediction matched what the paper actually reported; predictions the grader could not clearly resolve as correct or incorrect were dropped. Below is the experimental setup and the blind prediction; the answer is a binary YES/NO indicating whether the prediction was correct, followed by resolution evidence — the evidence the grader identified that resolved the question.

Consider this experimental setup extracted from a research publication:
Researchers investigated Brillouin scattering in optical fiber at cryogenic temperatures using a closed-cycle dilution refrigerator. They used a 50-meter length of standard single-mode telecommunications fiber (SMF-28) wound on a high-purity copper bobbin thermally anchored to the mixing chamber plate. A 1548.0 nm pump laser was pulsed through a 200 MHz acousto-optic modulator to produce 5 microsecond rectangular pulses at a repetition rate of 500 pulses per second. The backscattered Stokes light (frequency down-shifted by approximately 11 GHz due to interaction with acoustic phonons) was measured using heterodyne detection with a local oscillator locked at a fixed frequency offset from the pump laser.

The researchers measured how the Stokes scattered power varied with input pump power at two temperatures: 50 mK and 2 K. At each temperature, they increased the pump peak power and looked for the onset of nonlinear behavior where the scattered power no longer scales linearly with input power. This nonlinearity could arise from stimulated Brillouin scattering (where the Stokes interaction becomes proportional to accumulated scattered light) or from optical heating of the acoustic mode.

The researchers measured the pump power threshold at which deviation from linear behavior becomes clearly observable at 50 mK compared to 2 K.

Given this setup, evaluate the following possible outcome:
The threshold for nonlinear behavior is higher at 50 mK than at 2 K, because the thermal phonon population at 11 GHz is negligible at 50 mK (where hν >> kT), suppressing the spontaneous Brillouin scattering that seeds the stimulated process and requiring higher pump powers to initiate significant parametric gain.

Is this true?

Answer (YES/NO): YES